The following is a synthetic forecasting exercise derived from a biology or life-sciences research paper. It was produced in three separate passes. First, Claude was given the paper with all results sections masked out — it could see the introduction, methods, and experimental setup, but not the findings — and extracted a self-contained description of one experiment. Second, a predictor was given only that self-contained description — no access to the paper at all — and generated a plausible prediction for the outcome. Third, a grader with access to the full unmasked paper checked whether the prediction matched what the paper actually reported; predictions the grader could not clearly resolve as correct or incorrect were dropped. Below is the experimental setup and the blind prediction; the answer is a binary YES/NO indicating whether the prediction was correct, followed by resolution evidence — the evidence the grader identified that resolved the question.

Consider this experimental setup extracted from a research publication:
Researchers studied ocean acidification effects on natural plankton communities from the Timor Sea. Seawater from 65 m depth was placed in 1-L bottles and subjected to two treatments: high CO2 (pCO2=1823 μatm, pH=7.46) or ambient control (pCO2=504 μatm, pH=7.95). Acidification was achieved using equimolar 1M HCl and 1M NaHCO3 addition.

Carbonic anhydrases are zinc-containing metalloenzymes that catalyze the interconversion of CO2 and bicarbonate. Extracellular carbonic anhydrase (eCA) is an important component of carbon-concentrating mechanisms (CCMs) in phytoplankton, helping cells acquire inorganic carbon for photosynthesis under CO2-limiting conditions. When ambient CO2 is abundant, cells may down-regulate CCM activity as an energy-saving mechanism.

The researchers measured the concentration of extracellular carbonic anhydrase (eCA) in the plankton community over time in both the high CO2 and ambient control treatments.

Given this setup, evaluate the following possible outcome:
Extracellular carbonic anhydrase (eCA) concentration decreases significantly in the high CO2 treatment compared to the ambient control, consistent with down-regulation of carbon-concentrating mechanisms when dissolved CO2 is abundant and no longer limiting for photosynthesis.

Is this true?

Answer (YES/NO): YES